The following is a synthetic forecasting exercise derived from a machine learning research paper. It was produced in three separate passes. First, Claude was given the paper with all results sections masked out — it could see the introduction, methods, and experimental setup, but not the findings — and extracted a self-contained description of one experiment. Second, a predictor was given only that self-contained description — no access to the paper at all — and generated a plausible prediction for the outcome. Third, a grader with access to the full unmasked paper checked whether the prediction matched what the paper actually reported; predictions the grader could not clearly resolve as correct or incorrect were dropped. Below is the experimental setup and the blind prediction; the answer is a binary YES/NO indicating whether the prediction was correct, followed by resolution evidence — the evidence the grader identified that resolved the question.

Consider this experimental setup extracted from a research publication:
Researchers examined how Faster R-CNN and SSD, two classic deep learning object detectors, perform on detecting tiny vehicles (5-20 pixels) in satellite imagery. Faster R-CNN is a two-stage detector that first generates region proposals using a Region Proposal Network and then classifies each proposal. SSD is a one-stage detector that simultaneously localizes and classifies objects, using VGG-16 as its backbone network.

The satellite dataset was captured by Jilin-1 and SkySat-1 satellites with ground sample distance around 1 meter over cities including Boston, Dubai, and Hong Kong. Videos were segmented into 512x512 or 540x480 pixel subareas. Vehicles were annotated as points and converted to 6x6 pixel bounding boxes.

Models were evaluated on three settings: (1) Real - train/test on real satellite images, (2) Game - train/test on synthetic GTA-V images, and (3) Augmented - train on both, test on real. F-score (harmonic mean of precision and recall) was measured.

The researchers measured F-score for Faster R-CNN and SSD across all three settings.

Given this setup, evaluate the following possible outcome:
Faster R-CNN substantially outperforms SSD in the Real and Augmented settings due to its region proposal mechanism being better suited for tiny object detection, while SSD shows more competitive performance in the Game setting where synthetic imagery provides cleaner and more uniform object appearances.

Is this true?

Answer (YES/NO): NO